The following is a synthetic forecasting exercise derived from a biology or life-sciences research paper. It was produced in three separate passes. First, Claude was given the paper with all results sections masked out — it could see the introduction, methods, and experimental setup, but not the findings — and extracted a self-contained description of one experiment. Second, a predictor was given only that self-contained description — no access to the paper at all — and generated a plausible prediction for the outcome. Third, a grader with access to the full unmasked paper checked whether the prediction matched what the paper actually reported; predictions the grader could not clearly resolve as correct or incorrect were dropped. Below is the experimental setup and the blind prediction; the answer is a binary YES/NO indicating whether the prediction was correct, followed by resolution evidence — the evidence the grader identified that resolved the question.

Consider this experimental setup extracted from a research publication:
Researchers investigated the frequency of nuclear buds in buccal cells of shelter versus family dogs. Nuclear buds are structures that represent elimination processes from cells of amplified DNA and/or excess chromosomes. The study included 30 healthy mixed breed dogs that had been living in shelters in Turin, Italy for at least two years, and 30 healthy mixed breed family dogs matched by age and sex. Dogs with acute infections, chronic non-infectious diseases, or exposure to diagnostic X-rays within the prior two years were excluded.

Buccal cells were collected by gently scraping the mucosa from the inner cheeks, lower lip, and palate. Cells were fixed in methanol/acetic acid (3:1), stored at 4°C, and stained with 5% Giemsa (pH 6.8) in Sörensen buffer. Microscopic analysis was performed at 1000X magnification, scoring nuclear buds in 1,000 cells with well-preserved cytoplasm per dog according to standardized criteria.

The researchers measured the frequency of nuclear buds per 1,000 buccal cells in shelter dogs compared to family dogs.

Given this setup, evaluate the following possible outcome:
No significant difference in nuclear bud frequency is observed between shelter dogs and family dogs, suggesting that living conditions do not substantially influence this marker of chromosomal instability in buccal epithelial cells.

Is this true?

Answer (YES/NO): NO